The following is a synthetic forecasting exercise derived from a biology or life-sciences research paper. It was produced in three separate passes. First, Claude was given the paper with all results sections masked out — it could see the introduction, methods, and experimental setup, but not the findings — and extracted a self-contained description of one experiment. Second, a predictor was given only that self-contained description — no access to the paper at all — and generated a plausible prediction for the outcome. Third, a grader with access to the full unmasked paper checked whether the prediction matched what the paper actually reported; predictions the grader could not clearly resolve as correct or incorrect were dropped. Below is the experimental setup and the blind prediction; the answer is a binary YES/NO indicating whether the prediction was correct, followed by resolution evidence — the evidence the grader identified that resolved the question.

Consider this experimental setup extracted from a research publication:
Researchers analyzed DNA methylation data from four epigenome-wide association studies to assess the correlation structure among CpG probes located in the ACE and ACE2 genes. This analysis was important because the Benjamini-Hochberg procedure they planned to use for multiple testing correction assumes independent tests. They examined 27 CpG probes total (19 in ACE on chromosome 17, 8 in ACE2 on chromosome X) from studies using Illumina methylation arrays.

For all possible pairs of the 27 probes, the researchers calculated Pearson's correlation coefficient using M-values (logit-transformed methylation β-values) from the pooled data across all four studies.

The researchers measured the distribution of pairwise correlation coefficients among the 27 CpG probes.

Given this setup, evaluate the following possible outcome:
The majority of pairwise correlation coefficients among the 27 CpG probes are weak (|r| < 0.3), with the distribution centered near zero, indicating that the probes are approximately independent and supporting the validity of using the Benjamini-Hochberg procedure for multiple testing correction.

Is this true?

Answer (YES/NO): YES